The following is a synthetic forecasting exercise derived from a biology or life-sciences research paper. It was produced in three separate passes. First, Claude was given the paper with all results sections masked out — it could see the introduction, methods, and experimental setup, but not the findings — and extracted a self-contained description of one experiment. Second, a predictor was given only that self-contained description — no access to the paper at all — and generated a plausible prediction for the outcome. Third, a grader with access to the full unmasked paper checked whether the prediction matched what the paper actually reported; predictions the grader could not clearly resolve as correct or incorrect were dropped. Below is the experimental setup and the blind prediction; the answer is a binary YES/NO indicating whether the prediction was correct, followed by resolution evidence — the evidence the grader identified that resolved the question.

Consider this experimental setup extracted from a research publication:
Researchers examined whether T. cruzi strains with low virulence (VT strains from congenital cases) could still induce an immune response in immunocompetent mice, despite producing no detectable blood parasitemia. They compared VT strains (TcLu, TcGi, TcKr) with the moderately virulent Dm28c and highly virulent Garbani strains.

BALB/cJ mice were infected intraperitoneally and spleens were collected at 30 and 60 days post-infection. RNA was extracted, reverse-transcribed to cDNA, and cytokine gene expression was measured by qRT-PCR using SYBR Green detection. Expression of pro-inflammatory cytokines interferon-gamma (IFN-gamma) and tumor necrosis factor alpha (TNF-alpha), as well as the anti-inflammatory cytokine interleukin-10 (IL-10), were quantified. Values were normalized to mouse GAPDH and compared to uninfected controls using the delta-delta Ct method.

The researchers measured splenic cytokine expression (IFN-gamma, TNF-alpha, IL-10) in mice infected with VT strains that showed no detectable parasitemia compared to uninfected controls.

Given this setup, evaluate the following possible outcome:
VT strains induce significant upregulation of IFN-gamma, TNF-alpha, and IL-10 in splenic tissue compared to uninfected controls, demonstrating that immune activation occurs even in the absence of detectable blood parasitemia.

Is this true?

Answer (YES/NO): YES